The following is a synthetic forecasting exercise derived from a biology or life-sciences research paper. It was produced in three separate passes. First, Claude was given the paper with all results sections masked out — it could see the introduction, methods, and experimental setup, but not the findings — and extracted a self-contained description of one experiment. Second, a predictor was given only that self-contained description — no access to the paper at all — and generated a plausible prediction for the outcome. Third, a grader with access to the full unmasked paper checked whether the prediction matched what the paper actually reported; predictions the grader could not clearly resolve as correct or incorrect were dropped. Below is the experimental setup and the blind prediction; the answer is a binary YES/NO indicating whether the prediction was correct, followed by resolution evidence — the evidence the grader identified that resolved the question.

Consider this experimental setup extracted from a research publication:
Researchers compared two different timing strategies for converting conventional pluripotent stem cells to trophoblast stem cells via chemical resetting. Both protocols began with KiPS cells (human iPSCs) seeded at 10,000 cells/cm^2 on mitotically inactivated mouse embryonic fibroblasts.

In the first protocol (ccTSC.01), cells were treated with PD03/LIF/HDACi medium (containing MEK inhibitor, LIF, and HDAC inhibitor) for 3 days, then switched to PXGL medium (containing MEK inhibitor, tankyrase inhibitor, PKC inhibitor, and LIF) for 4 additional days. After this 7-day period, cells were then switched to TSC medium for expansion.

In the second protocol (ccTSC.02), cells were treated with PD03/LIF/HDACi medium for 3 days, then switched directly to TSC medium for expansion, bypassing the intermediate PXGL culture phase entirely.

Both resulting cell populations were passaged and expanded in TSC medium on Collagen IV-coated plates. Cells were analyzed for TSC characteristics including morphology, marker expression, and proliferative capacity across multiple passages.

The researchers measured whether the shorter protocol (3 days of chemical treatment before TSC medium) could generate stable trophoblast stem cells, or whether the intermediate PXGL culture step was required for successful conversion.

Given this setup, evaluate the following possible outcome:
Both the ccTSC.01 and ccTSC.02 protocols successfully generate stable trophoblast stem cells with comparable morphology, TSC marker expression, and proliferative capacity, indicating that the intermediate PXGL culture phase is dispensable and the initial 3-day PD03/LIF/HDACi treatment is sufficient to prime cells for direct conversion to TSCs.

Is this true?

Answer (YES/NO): YES